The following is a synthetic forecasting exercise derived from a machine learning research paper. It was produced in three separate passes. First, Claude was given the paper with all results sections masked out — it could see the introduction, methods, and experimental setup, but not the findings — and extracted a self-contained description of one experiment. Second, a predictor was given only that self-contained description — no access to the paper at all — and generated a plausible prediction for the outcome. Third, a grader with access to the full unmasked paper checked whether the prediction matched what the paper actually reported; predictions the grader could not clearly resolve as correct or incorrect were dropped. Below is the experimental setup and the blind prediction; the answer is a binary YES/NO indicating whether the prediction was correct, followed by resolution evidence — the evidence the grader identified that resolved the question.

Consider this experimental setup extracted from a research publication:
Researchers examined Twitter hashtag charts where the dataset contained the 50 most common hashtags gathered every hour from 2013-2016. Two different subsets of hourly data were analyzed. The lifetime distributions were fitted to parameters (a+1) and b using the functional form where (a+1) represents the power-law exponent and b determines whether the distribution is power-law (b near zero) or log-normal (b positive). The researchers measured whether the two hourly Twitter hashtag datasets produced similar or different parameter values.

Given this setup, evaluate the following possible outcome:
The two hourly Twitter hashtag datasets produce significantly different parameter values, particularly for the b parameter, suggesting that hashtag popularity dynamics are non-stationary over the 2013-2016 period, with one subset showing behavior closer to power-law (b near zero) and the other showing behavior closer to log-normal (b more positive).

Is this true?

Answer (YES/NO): NO